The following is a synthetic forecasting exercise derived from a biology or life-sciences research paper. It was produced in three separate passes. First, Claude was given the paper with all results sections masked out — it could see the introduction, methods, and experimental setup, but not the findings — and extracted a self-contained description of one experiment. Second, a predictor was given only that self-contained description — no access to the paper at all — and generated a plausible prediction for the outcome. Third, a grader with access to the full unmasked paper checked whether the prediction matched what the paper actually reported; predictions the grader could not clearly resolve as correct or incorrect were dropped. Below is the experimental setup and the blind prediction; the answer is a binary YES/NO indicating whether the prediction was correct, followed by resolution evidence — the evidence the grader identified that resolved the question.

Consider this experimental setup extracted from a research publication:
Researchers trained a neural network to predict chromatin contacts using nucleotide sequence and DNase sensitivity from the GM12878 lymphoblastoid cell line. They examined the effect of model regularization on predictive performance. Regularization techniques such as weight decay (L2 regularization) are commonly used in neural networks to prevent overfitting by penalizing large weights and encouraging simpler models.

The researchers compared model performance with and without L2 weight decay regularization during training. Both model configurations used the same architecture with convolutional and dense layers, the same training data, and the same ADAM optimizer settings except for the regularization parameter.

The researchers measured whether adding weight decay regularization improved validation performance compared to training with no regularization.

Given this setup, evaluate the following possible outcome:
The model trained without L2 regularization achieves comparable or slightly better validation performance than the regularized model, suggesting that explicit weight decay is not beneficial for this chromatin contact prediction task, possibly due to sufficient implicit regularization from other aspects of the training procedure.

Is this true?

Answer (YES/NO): YES